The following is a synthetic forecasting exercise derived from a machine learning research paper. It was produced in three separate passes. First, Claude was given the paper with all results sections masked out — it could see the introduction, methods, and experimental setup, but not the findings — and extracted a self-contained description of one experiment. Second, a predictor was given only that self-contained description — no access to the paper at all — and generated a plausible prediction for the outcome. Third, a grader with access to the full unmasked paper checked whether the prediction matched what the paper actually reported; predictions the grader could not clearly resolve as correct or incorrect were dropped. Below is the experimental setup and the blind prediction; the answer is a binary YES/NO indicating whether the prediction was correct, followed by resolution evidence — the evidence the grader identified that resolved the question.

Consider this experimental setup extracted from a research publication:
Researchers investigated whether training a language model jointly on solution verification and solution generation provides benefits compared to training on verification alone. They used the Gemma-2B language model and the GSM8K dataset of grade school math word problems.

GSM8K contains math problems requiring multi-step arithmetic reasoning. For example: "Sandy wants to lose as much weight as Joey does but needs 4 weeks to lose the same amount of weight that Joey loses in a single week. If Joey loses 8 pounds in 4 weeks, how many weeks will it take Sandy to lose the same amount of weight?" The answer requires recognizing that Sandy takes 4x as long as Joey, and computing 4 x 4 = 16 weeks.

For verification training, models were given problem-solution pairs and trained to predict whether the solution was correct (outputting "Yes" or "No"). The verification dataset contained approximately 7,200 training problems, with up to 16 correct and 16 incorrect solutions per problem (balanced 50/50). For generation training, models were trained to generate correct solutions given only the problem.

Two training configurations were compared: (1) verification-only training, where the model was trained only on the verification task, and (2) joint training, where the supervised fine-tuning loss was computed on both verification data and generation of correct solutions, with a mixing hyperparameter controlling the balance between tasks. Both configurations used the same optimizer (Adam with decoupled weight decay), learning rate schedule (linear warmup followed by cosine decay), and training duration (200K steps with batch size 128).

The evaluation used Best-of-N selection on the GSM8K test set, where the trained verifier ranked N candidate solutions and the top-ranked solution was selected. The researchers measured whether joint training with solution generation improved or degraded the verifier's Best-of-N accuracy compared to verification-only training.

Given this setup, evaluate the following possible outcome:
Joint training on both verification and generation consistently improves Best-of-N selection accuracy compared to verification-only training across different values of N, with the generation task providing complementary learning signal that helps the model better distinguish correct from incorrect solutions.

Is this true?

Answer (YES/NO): YES